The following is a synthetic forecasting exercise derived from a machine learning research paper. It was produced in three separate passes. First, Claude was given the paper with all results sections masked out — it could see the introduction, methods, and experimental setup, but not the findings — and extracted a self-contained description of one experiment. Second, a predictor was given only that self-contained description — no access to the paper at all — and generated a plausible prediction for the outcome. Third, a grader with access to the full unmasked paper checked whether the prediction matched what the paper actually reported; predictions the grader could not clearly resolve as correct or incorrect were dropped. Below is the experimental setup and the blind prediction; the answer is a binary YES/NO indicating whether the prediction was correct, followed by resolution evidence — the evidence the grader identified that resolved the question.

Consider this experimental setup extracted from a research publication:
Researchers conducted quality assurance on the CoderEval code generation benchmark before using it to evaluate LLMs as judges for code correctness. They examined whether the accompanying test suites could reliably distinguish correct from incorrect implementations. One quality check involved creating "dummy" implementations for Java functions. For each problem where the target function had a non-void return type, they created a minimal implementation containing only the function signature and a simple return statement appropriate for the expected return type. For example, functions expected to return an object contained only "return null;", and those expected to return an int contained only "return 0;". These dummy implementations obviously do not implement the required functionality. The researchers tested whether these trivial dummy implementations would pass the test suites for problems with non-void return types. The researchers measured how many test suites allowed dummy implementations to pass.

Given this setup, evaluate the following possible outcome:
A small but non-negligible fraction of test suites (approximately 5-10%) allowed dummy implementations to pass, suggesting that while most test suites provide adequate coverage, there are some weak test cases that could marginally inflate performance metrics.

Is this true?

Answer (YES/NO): YES